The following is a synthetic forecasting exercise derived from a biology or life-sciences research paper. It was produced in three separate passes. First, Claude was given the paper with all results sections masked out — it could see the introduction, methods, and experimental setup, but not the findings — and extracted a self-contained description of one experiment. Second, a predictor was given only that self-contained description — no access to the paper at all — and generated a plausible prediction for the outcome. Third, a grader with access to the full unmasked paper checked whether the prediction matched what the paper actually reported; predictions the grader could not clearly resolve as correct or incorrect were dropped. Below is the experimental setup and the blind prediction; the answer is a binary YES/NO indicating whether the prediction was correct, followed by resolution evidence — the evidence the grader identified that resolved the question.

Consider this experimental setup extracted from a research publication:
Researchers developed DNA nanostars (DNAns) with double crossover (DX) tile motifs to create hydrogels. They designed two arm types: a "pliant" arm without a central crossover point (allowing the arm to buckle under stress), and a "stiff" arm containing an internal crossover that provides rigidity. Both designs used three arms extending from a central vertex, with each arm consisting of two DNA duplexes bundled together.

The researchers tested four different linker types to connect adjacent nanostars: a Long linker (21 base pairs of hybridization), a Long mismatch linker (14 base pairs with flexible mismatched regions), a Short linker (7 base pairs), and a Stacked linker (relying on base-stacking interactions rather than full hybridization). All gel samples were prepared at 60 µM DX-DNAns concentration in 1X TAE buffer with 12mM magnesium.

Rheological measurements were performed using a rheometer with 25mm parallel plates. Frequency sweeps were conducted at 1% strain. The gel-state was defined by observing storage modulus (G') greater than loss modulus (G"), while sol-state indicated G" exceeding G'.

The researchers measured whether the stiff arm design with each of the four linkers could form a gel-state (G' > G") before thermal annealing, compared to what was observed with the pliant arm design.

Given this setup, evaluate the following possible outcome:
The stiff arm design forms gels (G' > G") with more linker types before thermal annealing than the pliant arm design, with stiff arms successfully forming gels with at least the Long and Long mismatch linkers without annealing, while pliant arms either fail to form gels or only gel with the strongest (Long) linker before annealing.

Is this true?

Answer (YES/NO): NO